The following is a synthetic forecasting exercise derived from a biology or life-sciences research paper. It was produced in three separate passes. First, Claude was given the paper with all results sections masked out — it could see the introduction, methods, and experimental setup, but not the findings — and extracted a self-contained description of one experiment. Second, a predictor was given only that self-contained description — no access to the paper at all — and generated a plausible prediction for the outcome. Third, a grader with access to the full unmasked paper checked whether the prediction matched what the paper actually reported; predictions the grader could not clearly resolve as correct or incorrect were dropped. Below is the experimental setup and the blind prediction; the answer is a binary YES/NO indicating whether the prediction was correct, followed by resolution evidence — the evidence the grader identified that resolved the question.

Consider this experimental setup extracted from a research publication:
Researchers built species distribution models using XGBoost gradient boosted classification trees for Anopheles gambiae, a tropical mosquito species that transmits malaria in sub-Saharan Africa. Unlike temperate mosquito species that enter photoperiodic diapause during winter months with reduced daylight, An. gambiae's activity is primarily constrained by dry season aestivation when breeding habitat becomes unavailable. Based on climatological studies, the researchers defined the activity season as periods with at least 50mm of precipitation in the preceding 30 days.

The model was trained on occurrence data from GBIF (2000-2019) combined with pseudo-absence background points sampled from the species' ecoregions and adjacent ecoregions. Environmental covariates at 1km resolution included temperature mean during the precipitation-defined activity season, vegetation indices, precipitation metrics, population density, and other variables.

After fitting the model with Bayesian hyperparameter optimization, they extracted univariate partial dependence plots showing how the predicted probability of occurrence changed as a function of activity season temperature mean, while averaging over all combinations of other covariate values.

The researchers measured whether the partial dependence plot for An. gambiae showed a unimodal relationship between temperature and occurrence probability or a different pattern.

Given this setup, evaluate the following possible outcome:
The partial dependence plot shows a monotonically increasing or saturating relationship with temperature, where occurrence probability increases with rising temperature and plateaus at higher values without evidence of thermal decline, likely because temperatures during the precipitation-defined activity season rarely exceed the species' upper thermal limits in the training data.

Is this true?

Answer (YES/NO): YES